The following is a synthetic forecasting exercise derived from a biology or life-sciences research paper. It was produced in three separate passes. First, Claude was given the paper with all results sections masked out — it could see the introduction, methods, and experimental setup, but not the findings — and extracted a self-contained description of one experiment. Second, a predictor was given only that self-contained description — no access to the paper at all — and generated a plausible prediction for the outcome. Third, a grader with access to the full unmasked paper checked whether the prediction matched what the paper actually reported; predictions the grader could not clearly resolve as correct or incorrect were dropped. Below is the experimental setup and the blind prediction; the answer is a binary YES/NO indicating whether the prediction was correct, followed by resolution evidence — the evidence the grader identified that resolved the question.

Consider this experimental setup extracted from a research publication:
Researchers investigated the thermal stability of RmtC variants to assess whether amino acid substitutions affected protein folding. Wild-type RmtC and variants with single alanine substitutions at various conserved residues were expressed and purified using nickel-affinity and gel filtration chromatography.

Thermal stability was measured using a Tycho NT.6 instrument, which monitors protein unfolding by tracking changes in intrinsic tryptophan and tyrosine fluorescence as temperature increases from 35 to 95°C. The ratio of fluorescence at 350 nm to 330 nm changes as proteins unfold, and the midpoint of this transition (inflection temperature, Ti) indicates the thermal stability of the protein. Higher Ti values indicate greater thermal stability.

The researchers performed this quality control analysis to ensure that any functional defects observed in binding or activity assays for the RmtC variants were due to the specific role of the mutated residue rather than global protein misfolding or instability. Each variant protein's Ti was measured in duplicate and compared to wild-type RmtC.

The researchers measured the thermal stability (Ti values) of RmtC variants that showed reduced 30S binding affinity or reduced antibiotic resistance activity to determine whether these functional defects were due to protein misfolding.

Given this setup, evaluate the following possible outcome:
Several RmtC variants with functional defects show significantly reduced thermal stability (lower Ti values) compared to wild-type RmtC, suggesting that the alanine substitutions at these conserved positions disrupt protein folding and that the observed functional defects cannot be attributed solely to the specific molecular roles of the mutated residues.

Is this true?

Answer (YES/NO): NO